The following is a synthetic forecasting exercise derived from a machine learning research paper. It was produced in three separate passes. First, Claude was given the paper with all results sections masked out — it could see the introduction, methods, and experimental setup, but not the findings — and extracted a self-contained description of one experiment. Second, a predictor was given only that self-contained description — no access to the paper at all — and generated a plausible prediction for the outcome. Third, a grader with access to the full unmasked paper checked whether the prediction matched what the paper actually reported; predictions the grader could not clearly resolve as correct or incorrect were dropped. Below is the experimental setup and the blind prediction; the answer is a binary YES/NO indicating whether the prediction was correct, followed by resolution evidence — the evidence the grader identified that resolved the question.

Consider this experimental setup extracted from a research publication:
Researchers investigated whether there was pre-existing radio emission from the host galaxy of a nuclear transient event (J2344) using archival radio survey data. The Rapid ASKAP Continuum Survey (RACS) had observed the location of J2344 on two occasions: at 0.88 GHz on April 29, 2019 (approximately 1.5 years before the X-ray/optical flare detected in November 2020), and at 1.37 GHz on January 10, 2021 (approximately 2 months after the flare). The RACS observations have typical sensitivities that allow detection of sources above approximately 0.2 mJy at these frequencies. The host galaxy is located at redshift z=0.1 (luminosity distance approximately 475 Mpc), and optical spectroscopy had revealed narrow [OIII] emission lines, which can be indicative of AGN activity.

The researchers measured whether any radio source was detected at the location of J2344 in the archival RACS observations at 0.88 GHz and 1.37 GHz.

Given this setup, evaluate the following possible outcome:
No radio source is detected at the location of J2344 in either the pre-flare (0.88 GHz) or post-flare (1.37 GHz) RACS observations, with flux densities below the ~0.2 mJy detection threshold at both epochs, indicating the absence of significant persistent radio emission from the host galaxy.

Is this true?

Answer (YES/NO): NO